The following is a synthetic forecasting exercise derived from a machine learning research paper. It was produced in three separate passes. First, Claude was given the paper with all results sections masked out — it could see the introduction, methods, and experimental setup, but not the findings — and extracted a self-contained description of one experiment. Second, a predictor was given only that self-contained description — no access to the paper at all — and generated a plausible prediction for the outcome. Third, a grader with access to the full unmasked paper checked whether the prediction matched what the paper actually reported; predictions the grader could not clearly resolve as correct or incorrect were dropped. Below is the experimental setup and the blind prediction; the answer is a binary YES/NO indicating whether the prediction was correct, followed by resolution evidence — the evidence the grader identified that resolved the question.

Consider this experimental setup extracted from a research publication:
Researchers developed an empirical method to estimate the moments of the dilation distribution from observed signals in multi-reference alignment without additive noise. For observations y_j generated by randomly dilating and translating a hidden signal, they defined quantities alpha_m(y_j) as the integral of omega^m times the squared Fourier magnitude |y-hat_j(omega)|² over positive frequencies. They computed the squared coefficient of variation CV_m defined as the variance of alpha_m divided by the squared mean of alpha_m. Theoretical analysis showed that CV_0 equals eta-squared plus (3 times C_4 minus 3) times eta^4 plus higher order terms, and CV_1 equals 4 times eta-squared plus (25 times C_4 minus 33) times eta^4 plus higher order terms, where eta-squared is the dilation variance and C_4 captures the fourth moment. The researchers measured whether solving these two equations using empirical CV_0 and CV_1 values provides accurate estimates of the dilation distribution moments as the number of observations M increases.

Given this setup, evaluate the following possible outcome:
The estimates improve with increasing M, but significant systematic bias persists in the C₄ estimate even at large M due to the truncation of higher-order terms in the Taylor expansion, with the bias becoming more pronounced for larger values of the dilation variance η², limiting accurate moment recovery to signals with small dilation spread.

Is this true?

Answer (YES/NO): NO